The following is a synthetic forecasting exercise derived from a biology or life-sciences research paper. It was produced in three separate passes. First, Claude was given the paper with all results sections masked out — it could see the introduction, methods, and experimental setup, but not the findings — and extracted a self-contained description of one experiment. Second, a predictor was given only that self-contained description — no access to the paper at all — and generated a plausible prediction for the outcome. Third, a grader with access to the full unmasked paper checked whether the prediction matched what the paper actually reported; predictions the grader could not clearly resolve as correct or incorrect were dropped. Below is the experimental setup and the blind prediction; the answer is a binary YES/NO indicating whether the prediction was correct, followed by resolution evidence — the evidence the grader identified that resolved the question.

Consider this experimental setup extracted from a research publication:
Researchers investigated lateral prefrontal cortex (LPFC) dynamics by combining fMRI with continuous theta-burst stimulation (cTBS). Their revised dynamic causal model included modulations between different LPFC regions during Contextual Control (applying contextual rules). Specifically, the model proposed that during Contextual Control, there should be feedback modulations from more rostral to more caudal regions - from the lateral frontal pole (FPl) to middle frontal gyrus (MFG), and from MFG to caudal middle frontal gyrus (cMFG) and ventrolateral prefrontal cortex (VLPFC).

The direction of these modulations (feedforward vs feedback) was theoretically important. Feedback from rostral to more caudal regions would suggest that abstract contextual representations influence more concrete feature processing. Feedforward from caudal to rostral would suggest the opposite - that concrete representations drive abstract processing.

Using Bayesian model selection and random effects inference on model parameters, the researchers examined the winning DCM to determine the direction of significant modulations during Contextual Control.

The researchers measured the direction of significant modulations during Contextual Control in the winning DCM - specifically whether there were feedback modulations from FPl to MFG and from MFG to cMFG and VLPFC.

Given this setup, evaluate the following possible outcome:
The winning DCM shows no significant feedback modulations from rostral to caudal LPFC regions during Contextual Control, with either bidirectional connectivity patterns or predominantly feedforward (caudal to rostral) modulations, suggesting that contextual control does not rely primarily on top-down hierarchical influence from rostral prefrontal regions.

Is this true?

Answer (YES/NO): NO